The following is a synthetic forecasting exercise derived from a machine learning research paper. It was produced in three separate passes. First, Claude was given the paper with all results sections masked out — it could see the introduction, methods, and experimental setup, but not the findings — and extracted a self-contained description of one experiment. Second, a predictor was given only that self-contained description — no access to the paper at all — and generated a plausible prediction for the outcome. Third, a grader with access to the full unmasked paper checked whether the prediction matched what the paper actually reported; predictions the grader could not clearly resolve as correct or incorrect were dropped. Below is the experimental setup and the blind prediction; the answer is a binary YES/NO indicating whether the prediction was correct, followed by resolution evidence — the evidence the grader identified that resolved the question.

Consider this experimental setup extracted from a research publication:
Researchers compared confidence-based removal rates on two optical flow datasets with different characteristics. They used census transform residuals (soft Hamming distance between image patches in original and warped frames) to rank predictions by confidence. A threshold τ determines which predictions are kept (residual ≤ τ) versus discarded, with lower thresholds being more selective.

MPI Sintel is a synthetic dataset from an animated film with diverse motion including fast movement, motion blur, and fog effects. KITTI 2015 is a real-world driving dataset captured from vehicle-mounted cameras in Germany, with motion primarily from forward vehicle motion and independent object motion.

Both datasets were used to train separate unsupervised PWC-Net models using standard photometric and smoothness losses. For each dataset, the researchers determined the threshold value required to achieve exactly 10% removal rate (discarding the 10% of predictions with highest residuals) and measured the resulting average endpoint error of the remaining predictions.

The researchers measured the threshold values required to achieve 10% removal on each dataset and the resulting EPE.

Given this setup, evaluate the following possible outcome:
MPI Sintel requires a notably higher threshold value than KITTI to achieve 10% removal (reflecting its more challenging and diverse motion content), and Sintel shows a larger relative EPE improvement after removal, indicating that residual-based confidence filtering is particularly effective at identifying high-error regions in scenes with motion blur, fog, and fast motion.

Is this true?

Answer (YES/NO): NO